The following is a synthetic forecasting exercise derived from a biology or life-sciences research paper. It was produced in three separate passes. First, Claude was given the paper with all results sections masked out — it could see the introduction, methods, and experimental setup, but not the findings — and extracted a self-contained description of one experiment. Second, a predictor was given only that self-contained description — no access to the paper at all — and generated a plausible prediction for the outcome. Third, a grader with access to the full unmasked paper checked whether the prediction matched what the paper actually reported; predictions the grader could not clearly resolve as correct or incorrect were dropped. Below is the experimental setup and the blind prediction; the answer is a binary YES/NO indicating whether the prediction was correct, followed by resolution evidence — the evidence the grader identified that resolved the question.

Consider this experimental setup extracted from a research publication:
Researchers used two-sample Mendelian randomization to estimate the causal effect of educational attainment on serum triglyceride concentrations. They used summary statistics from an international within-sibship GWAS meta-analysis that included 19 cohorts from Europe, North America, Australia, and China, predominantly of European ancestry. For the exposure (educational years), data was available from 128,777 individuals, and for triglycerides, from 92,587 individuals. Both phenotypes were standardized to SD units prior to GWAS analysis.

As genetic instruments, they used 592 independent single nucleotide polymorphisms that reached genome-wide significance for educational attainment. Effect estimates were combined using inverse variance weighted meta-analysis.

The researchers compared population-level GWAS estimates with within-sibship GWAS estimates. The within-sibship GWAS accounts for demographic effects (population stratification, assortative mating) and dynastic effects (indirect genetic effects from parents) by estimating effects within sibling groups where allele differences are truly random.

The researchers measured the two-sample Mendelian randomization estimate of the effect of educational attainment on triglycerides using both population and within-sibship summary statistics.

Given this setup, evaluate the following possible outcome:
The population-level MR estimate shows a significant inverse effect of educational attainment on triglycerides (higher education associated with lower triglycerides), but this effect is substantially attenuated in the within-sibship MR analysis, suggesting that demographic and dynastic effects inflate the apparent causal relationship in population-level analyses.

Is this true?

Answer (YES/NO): NO